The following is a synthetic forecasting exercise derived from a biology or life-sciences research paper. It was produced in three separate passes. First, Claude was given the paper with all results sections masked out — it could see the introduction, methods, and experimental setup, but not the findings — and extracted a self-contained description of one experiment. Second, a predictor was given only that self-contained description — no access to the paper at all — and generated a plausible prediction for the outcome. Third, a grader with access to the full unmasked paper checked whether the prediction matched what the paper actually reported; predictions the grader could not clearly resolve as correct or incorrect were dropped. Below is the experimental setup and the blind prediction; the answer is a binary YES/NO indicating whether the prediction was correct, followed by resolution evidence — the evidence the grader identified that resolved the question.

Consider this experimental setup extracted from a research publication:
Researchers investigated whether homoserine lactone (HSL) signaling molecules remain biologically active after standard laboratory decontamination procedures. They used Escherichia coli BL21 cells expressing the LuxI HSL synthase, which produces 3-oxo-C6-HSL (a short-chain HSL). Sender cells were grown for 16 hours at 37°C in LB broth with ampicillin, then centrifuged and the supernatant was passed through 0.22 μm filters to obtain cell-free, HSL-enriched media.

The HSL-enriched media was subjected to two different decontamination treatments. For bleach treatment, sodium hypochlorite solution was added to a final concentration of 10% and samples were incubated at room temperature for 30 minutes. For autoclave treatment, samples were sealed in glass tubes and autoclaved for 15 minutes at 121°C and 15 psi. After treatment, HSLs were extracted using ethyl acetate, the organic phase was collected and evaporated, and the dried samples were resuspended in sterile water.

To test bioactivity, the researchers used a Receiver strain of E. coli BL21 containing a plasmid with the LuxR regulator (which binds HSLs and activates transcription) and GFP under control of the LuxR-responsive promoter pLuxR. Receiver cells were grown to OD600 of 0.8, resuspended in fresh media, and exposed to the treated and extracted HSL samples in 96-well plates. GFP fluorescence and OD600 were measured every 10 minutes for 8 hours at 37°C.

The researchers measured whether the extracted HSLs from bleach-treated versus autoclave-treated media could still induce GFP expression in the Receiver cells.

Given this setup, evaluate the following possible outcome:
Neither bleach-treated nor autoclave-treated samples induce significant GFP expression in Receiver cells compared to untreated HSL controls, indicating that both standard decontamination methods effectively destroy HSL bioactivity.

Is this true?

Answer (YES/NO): NO